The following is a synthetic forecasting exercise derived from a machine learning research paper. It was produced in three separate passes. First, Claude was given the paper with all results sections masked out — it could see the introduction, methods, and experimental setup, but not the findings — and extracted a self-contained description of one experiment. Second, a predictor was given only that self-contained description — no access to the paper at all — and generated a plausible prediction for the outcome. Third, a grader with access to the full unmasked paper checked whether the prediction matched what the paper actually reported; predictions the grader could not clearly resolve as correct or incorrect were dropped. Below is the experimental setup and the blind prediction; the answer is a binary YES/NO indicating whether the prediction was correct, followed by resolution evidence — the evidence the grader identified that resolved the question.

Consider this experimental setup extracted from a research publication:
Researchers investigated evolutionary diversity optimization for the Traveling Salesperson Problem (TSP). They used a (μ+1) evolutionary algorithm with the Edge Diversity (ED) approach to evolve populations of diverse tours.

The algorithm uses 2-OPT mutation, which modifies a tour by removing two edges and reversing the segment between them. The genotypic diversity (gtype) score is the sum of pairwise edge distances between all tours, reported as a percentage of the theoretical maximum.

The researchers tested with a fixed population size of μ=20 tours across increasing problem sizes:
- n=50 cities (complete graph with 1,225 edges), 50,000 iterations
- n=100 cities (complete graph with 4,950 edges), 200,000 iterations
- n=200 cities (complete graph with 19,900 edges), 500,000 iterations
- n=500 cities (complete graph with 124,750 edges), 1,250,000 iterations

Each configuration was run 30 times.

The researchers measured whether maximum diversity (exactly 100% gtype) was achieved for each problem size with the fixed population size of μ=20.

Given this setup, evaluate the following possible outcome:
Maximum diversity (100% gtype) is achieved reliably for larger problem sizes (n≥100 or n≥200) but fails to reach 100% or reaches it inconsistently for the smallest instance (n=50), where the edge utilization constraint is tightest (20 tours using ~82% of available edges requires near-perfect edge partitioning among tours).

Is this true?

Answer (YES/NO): NO